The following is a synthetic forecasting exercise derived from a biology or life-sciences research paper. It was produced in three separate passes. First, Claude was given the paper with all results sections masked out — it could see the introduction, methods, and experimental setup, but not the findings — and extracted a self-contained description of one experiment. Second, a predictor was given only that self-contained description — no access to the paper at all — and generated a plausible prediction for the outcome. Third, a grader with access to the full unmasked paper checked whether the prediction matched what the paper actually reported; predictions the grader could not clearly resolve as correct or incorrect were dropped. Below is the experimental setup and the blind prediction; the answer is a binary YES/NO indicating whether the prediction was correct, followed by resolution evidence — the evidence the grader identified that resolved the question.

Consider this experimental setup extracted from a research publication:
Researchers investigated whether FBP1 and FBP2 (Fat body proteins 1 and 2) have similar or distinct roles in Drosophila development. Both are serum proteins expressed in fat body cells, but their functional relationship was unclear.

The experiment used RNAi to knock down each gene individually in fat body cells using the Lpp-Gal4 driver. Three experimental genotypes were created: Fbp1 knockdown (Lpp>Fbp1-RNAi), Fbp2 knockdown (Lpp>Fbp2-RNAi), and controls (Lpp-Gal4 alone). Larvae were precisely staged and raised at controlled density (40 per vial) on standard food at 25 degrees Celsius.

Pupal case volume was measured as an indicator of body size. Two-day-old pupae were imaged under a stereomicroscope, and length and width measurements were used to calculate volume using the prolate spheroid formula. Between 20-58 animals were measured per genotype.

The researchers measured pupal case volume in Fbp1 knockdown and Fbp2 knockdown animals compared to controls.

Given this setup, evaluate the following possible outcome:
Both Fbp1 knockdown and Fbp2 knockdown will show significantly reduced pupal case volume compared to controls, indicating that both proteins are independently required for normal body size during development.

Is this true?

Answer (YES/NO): NO